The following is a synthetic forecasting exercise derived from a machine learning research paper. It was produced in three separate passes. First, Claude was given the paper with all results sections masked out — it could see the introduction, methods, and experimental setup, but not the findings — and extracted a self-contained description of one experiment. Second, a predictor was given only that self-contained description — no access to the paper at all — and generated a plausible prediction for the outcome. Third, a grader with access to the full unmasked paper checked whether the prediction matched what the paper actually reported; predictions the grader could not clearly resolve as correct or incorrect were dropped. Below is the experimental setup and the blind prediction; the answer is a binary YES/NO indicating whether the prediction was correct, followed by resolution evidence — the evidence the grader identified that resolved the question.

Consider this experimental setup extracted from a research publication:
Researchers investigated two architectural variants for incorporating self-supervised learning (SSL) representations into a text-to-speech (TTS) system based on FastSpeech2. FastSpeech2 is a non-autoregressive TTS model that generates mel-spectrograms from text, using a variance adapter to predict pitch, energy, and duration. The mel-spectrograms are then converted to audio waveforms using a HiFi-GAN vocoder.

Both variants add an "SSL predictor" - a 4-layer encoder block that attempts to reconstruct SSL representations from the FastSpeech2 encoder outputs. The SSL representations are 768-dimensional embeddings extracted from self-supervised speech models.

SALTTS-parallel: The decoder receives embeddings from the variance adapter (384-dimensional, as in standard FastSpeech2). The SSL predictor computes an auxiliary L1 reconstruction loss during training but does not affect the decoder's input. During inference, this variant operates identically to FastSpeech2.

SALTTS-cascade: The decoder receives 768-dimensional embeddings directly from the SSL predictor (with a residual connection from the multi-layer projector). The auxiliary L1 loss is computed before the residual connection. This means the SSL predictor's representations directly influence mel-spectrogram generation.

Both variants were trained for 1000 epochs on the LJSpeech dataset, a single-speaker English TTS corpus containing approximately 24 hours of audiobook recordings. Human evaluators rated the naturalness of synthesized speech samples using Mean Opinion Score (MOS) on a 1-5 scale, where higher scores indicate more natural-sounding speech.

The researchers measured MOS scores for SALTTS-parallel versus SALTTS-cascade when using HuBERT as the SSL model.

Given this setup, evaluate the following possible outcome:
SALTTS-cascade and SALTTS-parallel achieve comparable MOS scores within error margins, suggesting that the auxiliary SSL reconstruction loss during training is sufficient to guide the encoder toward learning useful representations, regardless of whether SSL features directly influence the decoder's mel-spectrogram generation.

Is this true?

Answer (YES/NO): NO